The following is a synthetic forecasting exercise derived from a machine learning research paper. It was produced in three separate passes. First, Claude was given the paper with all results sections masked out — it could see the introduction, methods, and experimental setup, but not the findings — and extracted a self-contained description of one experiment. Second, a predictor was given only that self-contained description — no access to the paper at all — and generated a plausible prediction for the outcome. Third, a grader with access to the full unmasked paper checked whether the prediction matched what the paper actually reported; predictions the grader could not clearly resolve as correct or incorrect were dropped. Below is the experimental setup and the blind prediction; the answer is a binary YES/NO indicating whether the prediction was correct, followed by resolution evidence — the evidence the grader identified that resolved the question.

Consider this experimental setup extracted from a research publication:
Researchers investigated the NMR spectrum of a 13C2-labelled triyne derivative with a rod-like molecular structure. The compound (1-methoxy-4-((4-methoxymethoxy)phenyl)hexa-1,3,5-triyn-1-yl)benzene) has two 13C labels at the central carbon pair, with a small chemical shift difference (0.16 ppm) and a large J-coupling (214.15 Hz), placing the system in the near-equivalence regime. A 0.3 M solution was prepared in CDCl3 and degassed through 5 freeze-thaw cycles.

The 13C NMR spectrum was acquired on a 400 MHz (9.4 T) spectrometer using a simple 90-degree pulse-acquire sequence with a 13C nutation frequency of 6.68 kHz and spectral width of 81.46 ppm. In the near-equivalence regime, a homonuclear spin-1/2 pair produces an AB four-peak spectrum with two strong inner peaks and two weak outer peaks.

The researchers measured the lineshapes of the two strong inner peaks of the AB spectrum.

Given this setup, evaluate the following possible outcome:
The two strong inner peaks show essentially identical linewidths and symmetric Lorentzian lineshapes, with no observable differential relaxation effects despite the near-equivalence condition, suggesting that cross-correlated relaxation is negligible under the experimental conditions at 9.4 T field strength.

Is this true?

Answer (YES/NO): NO